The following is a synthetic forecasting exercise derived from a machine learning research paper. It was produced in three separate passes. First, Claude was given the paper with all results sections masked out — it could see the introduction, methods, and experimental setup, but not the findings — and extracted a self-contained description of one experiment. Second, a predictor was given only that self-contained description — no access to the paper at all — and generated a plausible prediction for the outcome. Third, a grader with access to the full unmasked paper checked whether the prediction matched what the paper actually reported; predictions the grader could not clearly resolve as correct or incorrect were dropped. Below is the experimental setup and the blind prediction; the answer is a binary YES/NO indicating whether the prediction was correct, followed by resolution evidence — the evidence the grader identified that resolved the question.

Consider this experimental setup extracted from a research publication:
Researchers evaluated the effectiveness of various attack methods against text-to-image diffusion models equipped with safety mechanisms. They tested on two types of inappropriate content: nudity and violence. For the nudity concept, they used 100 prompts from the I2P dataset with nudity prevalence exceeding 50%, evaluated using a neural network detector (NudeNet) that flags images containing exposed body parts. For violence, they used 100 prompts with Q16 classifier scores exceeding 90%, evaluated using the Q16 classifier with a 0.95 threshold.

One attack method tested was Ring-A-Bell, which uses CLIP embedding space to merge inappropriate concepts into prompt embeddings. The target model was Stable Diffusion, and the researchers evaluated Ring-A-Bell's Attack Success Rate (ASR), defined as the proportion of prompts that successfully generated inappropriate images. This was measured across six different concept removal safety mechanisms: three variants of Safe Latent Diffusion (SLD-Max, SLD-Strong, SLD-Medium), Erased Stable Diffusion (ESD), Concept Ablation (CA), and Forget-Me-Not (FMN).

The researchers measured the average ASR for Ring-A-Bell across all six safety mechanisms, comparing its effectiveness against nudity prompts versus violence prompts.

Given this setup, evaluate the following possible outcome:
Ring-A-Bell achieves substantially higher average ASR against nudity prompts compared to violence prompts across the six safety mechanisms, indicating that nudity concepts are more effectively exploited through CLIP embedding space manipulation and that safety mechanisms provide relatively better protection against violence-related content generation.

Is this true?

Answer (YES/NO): YES